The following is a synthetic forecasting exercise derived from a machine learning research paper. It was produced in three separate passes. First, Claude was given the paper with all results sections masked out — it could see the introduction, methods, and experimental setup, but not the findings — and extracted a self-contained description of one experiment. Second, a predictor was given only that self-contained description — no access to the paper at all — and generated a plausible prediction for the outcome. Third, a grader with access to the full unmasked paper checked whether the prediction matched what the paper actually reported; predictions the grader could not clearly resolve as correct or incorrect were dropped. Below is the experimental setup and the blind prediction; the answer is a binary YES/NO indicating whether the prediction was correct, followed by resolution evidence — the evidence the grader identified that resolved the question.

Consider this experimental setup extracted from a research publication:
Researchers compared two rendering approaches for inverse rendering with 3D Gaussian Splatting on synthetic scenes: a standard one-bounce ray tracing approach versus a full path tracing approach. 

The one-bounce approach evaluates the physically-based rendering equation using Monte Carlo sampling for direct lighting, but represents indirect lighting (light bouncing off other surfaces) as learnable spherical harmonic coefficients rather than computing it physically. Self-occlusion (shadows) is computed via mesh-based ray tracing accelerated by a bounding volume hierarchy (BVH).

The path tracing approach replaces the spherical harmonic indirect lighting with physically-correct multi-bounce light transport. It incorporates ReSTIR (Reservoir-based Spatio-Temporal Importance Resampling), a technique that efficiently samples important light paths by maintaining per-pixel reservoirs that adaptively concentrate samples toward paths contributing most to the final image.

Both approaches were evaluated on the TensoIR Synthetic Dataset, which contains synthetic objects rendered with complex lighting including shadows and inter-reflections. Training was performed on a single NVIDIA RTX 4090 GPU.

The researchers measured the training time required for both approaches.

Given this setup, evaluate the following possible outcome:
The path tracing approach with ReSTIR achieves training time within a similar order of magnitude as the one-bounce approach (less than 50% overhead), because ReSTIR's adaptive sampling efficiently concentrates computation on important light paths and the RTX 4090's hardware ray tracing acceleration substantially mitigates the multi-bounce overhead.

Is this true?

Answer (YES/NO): NO